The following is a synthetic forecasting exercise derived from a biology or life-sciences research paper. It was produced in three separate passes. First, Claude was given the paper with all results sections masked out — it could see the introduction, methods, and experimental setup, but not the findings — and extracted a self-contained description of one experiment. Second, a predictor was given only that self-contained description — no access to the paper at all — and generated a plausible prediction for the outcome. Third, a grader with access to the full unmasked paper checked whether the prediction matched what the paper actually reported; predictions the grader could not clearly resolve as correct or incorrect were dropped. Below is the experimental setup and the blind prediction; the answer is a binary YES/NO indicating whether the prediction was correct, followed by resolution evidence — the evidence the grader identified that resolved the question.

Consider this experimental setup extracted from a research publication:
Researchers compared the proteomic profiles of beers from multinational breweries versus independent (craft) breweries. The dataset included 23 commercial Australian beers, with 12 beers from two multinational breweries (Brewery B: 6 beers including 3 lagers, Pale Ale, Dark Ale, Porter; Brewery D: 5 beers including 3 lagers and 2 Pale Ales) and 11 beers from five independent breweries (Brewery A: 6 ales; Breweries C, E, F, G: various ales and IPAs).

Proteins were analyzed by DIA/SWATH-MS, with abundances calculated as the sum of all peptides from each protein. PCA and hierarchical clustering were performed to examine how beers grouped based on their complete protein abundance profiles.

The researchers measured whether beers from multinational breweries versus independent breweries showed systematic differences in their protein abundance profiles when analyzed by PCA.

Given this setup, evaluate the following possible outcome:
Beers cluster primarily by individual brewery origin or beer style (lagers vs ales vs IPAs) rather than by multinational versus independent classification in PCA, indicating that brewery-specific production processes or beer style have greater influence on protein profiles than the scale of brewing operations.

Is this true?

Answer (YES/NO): NO